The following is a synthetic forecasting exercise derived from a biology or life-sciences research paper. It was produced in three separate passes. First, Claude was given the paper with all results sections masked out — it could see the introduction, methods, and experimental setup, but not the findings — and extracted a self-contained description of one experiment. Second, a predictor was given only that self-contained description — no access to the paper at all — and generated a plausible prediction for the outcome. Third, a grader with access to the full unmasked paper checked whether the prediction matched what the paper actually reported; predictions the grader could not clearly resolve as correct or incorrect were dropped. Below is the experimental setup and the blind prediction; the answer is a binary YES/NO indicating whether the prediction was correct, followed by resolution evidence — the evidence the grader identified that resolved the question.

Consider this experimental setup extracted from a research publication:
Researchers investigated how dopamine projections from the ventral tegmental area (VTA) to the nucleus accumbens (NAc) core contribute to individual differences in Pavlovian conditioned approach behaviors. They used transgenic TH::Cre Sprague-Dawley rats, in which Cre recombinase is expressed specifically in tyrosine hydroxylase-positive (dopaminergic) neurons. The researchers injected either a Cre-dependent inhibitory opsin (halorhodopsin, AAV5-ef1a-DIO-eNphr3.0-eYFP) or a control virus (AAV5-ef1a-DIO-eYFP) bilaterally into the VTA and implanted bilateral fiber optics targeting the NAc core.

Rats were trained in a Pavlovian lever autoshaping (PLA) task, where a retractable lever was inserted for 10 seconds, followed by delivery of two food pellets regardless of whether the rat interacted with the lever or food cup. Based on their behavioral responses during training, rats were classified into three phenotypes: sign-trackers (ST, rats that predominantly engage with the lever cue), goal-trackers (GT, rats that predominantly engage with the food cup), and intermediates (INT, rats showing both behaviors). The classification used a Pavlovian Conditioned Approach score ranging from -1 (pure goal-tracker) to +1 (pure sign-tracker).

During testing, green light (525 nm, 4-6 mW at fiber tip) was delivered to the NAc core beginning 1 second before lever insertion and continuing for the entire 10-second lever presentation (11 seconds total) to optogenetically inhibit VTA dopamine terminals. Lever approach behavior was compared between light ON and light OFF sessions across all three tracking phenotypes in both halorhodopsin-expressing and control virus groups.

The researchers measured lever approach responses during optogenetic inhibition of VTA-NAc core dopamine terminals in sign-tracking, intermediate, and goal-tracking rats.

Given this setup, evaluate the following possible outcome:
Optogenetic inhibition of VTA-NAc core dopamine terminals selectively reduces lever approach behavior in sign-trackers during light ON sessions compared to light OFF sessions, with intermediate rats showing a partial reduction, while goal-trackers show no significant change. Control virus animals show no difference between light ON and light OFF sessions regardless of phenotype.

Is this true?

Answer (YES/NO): NO